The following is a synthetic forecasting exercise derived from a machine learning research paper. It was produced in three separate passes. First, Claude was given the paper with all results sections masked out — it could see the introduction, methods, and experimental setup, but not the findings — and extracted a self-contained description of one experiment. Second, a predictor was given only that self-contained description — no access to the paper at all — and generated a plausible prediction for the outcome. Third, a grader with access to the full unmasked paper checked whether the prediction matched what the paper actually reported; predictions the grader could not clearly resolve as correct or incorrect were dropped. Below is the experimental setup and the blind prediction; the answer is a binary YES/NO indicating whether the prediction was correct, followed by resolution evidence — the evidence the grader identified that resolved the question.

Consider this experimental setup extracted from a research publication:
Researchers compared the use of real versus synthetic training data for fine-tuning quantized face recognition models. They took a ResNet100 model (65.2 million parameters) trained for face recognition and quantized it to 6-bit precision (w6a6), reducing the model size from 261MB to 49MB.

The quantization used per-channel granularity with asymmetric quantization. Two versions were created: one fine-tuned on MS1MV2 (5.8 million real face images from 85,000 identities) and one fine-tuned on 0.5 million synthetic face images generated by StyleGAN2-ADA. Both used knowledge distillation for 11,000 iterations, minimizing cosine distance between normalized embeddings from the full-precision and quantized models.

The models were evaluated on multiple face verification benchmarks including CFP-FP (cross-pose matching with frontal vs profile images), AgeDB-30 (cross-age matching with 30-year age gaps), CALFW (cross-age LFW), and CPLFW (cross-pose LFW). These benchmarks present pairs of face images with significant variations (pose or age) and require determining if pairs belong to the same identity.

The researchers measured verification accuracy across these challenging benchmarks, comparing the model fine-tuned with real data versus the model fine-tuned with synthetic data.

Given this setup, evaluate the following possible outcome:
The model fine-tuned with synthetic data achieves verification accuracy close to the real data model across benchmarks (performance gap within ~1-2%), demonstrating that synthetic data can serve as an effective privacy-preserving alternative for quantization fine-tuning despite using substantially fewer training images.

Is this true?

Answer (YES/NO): YES